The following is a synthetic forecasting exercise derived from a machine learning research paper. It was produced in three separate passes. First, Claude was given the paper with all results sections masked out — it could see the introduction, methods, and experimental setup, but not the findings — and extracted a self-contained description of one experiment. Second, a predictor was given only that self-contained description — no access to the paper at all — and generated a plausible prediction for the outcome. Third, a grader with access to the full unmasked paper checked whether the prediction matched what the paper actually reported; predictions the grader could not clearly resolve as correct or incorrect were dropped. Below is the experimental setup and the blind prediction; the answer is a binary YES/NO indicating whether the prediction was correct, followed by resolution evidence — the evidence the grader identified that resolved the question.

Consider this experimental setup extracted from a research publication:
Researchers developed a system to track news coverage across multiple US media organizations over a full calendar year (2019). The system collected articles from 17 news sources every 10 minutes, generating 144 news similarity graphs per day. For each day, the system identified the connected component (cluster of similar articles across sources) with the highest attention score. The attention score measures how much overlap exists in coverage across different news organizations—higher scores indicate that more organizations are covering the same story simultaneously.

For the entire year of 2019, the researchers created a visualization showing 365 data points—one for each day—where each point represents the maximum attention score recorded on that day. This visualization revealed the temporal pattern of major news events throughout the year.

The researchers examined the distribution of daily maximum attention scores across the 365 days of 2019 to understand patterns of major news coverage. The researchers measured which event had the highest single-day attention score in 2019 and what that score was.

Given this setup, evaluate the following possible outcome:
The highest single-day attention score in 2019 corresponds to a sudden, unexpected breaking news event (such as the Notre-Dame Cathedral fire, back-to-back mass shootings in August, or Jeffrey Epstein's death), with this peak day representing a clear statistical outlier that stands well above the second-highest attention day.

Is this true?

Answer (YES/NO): NO